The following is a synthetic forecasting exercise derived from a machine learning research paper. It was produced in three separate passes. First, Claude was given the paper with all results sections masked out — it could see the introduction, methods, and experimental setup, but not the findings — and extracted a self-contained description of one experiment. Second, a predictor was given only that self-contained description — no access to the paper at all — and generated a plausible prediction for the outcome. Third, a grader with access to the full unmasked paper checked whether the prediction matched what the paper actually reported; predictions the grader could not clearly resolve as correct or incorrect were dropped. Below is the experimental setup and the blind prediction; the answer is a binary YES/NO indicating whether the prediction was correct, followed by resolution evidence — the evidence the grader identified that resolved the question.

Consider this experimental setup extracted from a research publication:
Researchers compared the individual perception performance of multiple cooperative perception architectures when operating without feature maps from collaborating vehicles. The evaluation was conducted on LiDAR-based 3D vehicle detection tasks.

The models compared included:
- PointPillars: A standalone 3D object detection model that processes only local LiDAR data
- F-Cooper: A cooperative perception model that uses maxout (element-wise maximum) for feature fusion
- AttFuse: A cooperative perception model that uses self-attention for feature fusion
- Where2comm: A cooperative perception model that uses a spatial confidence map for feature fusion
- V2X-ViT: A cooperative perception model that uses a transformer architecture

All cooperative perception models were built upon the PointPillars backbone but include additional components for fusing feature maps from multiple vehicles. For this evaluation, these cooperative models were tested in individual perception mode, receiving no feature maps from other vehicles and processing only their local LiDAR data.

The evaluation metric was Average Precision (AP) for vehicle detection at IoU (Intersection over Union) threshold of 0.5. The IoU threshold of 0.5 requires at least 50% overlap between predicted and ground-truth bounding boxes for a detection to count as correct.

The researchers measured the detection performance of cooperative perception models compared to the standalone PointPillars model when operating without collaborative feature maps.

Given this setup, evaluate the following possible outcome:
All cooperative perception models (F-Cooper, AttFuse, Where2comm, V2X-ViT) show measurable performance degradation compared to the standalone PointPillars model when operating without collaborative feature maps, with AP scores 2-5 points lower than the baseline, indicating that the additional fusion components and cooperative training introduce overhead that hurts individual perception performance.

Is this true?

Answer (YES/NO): NO